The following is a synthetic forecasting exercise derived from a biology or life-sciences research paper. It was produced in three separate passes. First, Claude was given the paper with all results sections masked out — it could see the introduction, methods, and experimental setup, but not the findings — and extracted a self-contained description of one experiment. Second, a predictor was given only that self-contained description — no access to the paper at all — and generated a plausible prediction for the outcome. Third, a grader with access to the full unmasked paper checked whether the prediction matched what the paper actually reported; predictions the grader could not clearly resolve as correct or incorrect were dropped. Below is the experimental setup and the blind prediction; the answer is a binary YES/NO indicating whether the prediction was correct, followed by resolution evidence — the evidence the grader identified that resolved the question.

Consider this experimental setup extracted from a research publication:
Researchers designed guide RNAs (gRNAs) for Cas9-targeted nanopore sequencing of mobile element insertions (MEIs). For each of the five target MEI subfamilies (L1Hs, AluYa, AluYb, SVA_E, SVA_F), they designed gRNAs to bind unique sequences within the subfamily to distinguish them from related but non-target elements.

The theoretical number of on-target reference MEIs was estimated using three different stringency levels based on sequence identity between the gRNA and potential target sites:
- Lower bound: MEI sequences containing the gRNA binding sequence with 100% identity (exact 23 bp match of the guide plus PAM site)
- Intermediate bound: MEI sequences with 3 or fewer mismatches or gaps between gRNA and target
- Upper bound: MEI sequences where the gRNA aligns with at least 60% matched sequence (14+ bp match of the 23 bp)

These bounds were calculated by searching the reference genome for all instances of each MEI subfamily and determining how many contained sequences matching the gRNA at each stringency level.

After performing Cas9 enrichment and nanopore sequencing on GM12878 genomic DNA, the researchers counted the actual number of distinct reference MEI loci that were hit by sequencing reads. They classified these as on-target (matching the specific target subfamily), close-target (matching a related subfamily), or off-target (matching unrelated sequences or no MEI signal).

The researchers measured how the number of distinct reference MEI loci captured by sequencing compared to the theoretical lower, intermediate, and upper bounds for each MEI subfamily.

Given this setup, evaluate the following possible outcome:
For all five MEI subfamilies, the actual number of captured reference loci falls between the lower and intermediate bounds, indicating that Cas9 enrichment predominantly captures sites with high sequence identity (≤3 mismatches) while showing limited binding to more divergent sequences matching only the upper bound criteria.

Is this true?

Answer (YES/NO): NO